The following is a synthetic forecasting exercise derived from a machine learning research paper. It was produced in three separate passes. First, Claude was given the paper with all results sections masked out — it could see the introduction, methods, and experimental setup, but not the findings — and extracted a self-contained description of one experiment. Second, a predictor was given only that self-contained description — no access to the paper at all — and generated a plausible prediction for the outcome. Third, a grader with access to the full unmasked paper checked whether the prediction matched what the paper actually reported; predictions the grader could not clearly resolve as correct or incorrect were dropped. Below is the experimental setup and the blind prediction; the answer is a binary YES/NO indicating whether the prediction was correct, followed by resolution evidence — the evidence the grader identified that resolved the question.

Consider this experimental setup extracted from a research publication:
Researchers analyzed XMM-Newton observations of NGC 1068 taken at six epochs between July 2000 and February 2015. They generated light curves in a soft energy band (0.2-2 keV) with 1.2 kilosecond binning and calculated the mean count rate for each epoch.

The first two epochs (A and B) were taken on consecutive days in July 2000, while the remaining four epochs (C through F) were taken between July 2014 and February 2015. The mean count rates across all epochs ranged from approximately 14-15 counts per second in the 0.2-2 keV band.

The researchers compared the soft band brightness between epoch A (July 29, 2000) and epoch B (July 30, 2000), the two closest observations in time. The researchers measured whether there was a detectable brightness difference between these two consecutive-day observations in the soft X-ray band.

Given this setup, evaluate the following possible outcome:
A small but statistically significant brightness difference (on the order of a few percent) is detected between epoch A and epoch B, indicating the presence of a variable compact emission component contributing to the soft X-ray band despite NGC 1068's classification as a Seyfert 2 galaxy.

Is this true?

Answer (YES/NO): YES